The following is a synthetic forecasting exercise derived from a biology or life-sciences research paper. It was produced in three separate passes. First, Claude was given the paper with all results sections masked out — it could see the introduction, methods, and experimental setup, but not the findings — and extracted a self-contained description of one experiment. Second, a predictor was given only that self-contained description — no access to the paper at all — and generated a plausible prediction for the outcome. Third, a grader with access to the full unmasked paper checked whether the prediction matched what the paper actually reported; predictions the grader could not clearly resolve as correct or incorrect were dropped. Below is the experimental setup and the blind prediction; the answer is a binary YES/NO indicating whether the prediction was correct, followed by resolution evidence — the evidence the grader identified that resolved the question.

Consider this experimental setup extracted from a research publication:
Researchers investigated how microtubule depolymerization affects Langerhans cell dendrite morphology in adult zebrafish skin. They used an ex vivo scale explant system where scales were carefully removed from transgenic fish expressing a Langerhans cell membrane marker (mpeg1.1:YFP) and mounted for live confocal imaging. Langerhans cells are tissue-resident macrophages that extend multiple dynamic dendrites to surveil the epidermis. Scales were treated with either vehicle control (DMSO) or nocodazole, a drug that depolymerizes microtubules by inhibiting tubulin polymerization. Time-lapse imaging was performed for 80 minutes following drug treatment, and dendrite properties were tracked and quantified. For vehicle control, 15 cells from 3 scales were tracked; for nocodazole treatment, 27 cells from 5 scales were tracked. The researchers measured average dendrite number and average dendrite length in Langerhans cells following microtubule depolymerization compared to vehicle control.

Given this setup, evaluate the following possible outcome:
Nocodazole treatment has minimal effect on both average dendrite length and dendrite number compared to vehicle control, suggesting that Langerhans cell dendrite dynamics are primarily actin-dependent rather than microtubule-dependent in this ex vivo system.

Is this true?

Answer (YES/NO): NO